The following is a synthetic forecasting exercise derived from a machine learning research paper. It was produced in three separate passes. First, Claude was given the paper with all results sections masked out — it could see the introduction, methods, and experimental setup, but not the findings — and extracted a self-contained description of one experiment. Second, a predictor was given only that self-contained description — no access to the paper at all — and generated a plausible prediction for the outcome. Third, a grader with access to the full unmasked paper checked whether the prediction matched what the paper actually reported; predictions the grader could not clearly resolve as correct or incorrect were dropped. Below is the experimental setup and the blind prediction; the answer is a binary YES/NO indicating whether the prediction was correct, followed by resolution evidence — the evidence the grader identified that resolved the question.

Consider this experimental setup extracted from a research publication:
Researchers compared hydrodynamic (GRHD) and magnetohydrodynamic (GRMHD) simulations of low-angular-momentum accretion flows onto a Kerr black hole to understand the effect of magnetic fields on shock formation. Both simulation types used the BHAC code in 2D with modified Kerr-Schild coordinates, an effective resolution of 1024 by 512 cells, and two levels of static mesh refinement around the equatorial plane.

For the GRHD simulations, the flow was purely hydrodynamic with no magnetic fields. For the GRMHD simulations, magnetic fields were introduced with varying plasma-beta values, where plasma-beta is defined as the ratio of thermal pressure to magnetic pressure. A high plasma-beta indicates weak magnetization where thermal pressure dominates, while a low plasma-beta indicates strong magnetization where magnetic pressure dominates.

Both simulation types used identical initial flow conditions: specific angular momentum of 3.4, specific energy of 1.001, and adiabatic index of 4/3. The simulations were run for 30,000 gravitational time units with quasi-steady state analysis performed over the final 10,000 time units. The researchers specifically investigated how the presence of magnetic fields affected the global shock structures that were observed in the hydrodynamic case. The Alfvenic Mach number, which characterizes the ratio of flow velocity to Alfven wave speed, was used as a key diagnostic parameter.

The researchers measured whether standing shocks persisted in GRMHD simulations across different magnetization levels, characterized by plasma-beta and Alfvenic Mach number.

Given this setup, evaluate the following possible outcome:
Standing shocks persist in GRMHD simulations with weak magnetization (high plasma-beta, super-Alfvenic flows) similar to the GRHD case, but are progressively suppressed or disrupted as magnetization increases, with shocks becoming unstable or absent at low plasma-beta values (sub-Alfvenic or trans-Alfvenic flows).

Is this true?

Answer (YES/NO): YES